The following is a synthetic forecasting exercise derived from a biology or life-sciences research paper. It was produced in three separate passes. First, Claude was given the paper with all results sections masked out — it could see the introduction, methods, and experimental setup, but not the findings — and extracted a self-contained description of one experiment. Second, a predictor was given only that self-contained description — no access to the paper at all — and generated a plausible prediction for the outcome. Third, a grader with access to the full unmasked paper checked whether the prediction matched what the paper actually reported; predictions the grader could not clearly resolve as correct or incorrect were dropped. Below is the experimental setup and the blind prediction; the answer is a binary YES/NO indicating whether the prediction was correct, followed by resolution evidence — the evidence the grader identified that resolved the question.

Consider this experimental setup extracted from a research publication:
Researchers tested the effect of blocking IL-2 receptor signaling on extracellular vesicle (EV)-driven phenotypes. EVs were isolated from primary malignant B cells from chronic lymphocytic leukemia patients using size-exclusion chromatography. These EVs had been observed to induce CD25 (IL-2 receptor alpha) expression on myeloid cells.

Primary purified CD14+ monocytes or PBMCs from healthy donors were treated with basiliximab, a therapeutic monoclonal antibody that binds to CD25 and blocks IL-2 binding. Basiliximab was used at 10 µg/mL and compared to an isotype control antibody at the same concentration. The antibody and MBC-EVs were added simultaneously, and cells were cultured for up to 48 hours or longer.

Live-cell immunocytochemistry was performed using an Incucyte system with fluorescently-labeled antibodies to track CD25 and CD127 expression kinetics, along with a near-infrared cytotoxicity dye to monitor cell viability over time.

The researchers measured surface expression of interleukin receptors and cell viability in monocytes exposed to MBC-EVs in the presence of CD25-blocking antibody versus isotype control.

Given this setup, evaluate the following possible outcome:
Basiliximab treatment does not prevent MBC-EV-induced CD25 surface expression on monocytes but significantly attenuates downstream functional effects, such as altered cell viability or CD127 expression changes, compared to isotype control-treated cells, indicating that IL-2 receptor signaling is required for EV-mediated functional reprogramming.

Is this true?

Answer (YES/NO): NO